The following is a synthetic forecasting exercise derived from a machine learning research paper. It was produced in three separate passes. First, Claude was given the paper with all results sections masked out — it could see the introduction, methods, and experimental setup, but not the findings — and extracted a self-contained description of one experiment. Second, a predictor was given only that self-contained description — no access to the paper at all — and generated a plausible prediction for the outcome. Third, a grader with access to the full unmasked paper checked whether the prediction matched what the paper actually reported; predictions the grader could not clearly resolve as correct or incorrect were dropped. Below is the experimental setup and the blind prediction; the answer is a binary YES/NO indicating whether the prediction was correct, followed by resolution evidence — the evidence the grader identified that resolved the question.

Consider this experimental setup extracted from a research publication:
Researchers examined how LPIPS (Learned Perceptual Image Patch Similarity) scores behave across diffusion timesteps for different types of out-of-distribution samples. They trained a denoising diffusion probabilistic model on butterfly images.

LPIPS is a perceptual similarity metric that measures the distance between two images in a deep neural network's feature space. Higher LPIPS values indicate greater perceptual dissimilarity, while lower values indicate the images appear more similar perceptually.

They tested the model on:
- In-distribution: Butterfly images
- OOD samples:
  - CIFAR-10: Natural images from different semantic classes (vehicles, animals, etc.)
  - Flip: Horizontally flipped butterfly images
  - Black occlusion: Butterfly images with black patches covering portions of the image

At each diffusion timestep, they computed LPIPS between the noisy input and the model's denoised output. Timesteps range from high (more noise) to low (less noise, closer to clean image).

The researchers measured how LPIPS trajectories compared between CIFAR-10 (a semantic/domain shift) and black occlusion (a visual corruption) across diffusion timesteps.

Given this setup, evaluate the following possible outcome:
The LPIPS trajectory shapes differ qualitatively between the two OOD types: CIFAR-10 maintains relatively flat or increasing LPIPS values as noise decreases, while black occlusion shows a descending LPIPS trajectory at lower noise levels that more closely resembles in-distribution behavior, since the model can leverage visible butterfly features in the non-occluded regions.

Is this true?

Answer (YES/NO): NO